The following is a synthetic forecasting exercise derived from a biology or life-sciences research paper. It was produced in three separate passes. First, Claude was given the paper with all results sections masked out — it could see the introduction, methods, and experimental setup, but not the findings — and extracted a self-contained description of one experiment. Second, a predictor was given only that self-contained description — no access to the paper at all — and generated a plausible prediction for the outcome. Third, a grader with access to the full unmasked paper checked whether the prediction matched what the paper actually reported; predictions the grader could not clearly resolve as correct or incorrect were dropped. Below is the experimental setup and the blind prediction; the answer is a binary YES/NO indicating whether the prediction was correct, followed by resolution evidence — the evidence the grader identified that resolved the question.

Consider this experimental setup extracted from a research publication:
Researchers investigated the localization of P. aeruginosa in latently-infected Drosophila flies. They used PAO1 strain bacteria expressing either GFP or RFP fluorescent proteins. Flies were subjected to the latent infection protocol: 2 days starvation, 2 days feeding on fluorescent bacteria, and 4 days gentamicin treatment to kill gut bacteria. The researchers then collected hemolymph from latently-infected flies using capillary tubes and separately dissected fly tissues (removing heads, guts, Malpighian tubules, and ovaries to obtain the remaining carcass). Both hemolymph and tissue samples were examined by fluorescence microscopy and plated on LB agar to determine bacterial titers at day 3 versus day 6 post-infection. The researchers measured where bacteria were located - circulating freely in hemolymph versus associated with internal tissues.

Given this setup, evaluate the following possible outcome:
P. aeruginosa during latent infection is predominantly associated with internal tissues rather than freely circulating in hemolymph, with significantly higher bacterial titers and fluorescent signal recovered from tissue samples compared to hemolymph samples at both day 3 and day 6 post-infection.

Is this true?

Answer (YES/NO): NO